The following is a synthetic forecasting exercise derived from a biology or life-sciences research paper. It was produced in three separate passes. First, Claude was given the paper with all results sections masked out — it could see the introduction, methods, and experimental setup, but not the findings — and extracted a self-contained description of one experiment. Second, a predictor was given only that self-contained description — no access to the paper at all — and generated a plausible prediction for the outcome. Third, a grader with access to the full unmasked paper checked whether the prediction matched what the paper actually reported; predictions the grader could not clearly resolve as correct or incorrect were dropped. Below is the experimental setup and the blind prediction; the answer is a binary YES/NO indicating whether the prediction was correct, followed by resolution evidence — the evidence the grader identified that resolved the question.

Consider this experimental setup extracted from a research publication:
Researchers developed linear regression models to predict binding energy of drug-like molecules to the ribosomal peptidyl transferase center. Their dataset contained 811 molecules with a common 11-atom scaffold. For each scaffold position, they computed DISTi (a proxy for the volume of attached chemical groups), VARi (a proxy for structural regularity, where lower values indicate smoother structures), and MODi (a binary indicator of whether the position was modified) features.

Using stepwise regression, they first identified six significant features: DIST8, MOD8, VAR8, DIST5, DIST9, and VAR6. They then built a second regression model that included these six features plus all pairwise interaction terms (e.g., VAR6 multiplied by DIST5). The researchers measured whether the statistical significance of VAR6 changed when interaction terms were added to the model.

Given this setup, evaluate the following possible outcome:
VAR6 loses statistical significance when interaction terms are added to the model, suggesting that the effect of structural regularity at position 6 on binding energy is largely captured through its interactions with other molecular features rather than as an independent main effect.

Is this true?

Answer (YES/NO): YES